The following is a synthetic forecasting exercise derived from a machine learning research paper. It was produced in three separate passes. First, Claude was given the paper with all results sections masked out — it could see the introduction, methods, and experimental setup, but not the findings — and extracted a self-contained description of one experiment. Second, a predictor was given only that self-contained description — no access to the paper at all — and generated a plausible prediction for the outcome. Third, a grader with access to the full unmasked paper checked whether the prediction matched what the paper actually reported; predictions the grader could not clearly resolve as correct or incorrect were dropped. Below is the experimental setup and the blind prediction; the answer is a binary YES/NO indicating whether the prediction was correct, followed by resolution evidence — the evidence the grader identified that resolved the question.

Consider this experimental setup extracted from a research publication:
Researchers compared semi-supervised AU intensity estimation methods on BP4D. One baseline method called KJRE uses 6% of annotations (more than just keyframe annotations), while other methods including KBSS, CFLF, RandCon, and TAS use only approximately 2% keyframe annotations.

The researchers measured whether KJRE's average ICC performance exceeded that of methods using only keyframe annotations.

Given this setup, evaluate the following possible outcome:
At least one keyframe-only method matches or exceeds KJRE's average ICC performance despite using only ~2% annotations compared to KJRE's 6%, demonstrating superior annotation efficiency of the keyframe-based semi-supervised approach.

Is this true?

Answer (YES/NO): YES